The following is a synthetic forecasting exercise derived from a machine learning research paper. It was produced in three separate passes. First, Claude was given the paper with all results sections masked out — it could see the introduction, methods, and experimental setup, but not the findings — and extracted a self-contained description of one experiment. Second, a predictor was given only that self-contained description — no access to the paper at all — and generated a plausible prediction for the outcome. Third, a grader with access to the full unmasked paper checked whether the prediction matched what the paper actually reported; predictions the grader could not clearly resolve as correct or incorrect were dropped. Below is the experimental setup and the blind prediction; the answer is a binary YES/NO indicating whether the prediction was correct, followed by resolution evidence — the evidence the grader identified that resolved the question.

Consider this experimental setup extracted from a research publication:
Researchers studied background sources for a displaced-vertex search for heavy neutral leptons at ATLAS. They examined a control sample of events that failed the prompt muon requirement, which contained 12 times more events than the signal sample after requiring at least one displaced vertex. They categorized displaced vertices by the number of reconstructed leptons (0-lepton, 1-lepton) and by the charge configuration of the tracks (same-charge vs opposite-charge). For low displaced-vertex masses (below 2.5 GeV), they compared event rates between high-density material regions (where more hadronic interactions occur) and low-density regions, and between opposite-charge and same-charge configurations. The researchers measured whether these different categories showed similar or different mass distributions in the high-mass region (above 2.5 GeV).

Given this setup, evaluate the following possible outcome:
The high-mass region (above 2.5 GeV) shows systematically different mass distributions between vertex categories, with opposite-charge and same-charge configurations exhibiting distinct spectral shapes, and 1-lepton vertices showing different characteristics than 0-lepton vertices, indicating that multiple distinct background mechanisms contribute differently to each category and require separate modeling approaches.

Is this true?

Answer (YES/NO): NO